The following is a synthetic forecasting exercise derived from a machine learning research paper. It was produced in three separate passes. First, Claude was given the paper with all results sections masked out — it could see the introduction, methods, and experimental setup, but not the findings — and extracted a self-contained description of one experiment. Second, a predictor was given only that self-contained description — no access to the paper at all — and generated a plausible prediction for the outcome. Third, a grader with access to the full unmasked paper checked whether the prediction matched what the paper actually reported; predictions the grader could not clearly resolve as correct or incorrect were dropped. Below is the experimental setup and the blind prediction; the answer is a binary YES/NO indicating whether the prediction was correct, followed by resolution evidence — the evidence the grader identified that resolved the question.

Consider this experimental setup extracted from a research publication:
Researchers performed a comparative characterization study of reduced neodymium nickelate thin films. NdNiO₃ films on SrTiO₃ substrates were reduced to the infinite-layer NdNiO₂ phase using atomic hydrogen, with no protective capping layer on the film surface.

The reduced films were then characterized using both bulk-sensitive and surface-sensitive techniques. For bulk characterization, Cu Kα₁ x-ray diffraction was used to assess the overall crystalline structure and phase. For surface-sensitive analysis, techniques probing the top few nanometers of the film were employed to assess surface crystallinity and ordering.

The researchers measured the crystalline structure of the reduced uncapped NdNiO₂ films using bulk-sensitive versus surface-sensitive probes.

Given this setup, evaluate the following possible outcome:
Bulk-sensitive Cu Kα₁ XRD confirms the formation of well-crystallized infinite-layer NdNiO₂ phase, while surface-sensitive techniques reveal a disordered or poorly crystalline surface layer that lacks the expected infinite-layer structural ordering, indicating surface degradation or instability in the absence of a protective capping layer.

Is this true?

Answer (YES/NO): NO